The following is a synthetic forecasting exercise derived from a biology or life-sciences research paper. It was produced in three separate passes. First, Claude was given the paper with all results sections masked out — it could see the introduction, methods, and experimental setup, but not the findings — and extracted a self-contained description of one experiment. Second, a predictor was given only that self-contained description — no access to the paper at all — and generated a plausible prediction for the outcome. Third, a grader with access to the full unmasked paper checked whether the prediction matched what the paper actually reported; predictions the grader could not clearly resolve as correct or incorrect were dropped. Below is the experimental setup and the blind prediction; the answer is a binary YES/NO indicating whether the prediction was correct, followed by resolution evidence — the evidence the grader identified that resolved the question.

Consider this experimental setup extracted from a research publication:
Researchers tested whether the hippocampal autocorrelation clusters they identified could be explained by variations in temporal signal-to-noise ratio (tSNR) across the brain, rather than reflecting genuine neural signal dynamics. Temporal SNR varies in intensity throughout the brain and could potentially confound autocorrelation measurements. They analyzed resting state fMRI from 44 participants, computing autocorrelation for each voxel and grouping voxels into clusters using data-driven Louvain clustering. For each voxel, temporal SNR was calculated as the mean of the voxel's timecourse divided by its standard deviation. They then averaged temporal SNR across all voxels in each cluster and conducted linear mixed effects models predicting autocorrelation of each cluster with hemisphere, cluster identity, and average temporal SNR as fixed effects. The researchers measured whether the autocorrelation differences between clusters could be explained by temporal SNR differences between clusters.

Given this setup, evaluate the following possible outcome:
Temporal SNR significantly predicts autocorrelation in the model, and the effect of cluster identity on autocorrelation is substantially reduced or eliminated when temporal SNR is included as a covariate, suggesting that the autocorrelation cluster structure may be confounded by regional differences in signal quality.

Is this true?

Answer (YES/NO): NO